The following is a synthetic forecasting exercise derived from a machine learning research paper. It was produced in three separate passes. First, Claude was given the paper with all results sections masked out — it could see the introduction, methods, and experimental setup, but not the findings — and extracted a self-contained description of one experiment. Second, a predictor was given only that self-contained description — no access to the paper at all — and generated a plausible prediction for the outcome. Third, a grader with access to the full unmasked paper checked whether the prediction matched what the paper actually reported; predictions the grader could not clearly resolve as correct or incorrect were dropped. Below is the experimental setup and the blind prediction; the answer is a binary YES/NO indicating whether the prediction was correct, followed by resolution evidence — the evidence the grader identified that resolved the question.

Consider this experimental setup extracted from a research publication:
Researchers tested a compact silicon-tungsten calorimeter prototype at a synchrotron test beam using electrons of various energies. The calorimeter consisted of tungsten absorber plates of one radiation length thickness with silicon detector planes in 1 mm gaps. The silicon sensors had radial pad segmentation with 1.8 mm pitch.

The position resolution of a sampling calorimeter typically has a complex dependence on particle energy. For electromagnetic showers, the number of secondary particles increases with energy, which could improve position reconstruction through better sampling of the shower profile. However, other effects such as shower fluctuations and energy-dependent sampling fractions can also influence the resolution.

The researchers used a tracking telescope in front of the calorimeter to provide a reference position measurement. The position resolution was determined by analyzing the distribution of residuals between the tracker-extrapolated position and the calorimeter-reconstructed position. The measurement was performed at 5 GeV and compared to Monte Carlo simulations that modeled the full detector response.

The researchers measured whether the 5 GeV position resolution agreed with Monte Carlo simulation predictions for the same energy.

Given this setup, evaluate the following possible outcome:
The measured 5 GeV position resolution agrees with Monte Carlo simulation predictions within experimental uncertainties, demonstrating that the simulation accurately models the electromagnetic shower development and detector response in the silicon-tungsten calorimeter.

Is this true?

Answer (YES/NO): YES